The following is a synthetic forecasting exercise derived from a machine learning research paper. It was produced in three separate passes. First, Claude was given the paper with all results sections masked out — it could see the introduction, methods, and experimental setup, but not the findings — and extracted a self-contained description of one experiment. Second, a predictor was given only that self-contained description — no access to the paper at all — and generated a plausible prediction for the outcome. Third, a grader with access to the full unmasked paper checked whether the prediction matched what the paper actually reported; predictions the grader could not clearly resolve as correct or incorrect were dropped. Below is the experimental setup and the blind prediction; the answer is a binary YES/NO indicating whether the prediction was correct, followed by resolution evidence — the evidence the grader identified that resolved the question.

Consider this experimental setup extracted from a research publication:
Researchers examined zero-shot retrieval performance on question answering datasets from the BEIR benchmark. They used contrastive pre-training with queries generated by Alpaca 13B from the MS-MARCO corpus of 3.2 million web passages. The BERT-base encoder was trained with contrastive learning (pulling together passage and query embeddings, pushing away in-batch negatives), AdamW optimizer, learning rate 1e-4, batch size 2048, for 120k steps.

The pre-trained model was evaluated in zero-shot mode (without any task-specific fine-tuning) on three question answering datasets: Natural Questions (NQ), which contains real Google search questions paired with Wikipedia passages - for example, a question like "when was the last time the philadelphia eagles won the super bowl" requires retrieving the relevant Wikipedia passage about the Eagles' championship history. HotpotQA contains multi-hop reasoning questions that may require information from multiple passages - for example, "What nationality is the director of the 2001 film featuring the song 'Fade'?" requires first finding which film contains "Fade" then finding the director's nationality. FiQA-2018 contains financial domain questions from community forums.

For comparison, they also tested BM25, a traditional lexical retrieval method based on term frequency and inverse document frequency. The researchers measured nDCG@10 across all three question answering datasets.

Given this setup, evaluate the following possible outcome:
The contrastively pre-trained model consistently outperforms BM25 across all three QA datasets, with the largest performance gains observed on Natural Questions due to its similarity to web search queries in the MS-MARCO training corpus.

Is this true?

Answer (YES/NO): NO